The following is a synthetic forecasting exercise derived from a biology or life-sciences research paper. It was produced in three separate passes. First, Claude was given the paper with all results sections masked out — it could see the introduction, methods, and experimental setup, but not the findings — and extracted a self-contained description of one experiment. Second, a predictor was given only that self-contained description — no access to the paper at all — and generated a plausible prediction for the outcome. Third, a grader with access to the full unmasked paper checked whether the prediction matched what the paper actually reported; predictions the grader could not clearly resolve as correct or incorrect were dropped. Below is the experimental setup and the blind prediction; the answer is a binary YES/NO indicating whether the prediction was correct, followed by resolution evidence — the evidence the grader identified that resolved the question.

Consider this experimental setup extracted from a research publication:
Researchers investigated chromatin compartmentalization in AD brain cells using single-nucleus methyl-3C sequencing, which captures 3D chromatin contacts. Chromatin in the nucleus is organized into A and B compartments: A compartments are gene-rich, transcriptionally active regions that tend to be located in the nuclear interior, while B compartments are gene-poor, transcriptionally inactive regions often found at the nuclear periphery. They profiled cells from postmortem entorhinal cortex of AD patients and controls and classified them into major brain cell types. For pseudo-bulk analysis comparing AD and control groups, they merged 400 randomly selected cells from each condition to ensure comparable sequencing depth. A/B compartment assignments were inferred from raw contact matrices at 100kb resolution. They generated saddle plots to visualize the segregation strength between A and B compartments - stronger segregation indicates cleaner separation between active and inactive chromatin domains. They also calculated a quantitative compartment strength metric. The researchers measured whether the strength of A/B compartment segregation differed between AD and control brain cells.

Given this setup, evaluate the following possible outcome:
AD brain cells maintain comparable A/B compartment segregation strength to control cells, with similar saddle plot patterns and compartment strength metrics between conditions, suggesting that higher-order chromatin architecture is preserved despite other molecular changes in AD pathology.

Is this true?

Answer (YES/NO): NO